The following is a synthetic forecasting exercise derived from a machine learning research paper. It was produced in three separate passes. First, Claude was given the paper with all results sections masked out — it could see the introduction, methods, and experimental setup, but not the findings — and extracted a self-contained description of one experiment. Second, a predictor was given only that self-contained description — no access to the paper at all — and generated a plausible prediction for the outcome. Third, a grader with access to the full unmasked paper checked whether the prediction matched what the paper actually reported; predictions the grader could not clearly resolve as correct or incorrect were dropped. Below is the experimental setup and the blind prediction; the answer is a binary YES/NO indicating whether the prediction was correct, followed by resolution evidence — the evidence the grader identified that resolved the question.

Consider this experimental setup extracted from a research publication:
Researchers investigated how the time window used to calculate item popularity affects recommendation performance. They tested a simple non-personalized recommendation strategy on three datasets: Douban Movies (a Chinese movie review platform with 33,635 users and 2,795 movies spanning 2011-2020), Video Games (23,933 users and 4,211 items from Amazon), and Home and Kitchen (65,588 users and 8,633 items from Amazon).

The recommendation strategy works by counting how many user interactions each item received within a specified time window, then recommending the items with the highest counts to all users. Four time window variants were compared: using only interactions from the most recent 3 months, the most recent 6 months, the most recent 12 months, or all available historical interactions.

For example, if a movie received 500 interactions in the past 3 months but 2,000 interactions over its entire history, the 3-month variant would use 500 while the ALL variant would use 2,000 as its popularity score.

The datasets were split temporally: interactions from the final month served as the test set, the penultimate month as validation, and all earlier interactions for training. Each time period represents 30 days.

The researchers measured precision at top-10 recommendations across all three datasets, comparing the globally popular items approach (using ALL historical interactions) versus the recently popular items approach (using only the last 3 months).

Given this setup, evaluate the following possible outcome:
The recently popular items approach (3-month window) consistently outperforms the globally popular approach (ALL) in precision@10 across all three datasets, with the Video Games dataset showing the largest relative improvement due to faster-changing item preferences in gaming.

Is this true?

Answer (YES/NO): NO